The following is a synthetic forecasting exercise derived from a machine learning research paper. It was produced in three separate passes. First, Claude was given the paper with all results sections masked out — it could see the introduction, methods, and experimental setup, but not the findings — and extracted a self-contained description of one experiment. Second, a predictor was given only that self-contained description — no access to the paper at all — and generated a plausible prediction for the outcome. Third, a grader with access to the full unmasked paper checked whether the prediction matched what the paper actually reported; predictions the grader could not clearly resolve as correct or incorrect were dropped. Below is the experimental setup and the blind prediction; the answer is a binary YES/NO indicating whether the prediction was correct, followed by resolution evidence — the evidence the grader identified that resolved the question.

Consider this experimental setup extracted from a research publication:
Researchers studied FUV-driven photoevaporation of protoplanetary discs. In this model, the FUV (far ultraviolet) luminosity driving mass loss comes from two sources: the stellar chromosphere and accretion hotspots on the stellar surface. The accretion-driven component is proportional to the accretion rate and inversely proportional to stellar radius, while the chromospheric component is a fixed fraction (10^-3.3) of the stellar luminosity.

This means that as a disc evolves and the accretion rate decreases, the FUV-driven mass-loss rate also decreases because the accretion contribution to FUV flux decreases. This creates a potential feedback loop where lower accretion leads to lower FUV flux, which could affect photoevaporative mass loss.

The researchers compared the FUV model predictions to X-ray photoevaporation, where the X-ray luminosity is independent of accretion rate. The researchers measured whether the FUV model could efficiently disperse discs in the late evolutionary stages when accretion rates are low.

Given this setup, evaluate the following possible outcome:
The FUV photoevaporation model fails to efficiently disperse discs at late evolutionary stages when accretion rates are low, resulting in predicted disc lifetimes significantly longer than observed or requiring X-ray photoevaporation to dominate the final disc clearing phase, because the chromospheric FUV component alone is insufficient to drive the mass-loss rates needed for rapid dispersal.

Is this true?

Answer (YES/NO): YES